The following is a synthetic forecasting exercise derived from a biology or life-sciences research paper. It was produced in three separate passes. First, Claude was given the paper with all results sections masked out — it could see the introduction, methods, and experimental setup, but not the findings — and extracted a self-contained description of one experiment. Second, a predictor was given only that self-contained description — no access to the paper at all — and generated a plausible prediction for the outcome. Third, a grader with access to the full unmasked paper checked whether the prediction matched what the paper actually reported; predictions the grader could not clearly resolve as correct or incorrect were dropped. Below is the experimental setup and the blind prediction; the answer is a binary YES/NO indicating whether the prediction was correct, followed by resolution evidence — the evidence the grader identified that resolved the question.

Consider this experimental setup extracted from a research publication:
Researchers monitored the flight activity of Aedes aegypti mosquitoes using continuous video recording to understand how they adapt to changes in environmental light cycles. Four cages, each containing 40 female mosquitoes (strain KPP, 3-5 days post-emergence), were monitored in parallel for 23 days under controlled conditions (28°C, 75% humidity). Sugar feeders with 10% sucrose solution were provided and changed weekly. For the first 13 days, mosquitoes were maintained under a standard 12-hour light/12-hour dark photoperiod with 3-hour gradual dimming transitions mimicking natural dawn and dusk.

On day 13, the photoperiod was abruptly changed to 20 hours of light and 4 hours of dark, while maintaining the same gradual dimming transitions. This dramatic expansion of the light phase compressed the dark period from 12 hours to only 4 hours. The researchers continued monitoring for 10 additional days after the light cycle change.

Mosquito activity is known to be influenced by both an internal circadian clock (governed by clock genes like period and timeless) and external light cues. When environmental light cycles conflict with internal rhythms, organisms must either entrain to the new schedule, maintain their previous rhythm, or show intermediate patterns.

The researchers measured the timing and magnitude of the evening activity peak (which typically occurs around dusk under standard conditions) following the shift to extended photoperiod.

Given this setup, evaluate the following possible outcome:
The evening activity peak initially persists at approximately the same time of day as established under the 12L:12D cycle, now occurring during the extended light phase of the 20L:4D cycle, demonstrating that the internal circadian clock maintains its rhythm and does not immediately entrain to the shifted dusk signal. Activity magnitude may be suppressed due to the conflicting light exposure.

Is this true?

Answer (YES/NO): NO